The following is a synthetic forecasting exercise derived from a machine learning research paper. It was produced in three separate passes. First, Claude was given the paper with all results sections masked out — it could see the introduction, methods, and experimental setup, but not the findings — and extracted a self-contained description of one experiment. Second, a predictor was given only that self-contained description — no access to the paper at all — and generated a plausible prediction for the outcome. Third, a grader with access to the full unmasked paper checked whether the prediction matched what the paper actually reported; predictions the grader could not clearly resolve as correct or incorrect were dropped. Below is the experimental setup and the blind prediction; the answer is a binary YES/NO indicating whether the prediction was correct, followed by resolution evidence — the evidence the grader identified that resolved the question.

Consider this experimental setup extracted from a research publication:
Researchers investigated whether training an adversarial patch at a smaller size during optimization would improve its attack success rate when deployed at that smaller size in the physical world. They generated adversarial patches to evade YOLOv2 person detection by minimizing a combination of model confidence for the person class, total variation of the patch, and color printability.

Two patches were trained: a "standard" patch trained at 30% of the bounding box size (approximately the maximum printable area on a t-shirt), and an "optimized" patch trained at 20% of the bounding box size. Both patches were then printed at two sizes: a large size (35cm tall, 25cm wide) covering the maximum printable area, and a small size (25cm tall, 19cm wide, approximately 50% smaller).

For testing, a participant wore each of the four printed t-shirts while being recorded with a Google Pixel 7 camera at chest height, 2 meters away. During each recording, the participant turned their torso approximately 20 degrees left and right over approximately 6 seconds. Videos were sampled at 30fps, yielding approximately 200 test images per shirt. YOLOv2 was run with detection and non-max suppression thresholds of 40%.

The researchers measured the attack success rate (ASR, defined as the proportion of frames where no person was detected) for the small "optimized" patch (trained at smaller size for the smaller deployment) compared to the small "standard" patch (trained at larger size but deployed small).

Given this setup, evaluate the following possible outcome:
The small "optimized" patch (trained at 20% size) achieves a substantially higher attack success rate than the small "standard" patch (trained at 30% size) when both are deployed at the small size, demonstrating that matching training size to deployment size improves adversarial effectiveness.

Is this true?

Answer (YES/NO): NO